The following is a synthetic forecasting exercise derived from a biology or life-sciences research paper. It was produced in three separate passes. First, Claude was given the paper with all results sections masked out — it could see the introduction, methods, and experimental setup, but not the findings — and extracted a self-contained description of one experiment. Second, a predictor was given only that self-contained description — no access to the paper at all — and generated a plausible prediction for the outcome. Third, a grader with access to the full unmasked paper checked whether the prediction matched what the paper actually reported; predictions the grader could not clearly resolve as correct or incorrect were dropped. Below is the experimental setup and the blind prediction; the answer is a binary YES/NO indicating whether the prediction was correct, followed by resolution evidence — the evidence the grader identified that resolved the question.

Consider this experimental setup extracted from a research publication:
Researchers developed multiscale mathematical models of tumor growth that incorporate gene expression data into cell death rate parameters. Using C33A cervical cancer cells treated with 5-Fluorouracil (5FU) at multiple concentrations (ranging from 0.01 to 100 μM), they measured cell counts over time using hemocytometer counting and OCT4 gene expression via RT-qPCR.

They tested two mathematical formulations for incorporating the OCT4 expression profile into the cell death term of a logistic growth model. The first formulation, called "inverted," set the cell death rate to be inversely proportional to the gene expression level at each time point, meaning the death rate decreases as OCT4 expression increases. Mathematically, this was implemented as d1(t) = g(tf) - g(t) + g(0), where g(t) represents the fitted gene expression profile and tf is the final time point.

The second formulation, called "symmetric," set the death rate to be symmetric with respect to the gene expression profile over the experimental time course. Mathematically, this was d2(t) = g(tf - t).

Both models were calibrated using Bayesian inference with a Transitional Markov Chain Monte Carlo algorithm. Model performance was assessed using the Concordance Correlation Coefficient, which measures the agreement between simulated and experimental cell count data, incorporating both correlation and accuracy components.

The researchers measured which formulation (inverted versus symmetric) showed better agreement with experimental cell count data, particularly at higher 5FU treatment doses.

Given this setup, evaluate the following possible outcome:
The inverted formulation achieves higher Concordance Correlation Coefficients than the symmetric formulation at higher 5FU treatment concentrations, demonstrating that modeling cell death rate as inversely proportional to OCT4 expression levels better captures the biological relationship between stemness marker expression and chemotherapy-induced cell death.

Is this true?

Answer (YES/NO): NO